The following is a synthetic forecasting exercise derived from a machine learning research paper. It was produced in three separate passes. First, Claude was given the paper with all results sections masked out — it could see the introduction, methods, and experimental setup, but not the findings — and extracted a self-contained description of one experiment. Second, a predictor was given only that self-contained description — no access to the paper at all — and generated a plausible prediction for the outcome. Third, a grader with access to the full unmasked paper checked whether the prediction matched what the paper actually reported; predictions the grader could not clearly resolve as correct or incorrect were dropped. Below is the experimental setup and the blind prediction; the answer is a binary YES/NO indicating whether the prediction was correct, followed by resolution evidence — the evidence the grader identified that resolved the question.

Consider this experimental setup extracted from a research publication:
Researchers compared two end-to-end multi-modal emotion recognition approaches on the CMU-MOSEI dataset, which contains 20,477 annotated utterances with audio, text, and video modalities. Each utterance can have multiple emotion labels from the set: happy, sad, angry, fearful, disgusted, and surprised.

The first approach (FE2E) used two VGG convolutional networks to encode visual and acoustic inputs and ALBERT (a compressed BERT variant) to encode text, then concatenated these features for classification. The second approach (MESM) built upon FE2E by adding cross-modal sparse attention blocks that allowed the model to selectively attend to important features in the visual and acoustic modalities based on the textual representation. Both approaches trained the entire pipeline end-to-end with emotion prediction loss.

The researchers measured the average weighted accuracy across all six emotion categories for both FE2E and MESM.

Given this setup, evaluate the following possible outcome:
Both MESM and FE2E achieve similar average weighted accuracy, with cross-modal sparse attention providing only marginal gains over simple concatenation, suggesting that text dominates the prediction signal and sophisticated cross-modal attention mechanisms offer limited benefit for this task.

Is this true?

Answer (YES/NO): NO